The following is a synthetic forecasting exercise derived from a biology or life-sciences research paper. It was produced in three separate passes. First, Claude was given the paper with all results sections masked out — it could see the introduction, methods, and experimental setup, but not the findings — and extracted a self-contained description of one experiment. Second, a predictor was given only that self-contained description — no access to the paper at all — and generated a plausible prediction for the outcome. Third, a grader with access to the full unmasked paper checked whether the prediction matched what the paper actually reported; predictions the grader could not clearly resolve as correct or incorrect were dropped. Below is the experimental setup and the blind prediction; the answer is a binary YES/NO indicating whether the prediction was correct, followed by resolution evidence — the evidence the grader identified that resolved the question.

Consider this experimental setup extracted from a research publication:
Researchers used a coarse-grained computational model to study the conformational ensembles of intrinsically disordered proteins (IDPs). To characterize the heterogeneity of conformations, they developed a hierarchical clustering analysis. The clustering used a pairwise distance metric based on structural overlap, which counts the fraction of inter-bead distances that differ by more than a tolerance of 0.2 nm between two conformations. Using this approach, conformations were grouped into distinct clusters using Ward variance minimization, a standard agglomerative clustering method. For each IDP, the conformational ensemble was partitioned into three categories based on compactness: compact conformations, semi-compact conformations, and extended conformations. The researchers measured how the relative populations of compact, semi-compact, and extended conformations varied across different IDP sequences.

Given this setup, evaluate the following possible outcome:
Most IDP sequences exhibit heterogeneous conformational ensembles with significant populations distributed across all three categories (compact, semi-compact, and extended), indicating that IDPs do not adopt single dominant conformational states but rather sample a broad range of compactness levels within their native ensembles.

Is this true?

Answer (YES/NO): NO